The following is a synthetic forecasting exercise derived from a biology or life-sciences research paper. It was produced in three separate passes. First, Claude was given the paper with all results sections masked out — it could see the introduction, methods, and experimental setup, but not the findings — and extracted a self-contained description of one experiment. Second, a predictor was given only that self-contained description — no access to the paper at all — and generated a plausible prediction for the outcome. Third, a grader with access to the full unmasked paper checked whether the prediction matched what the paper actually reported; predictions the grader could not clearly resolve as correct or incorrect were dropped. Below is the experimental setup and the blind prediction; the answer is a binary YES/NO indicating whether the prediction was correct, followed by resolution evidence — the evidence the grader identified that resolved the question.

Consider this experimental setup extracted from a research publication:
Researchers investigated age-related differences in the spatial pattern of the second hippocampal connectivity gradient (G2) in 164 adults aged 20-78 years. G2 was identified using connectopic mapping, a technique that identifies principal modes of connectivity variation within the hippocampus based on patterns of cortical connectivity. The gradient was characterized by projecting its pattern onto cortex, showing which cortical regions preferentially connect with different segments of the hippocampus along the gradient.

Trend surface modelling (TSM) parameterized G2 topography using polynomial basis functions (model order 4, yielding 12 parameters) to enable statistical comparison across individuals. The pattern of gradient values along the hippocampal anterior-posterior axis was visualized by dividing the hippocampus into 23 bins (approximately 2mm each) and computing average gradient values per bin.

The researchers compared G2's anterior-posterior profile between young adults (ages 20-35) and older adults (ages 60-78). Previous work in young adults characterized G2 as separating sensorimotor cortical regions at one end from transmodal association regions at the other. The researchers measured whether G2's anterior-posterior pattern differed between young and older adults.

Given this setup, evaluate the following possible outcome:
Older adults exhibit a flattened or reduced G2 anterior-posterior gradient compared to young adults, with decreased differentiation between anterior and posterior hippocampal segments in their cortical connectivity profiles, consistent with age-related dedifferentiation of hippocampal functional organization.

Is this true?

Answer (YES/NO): YES